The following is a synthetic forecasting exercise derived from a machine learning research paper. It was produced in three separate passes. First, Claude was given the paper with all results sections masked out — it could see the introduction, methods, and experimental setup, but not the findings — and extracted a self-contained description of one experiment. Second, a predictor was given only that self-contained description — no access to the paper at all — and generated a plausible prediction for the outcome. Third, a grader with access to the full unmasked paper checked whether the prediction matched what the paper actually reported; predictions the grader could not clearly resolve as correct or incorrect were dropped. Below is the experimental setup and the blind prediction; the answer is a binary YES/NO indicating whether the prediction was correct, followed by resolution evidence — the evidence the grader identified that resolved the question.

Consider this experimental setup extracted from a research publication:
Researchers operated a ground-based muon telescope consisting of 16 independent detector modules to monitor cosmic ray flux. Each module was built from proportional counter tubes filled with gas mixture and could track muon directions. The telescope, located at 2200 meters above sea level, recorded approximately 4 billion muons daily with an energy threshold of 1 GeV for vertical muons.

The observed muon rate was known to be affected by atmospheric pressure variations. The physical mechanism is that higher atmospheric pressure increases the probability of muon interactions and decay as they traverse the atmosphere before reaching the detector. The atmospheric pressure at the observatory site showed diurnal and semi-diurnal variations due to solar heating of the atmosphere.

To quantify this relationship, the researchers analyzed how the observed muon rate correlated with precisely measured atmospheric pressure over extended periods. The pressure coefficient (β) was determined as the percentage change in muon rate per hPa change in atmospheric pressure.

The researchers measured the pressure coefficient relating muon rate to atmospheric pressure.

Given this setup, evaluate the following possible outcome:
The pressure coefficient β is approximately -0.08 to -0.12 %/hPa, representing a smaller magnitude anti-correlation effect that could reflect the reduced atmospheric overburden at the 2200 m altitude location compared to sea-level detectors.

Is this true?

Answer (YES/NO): NO